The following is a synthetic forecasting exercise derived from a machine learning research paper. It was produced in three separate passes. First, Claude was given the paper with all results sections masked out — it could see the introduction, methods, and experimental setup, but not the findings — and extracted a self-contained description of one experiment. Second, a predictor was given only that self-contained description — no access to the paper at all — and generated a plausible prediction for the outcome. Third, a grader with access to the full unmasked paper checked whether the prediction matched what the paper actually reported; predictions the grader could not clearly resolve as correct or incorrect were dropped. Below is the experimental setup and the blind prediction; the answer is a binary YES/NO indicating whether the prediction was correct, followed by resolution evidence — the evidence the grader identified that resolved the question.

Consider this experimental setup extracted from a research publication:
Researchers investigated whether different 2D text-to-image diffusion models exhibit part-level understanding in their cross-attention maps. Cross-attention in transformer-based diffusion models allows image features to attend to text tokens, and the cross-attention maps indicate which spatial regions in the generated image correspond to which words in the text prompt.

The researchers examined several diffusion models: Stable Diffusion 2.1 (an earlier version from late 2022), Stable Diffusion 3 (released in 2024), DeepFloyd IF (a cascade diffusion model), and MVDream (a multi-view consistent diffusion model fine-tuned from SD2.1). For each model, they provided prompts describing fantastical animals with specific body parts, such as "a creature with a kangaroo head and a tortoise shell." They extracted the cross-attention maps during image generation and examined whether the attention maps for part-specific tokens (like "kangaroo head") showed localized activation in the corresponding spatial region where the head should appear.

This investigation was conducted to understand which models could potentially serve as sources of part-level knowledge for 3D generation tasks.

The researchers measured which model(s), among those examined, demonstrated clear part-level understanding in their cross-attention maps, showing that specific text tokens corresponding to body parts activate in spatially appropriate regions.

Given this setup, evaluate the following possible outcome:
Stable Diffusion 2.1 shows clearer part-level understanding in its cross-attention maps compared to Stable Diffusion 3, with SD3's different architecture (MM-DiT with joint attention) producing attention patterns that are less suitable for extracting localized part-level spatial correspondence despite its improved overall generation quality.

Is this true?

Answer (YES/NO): NO